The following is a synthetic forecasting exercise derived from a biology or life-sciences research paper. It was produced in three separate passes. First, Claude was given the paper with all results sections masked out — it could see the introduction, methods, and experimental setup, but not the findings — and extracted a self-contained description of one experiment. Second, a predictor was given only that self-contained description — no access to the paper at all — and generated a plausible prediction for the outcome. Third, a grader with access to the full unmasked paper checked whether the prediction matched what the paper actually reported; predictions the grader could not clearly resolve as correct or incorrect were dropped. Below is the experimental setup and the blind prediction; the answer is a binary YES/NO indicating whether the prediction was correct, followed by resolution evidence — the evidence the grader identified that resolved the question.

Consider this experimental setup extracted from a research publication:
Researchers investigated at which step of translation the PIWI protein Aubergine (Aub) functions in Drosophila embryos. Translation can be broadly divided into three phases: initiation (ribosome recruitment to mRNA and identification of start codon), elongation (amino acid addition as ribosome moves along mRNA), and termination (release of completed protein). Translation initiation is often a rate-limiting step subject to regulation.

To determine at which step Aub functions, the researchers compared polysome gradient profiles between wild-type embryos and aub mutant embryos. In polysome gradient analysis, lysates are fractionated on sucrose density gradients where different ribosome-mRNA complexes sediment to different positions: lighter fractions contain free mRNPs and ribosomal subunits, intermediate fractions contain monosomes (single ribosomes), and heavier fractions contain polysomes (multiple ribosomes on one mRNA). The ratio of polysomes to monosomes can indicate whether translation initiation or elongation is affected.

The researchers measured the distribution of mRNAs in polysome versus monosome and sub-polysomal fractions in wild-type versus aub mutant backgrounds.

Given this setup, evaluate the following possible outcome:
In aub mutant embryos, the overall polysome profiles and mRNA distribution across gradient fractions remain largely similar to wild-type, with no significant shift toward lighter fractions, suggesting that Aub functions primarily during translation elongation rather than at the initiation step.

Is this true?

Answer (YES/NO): NO